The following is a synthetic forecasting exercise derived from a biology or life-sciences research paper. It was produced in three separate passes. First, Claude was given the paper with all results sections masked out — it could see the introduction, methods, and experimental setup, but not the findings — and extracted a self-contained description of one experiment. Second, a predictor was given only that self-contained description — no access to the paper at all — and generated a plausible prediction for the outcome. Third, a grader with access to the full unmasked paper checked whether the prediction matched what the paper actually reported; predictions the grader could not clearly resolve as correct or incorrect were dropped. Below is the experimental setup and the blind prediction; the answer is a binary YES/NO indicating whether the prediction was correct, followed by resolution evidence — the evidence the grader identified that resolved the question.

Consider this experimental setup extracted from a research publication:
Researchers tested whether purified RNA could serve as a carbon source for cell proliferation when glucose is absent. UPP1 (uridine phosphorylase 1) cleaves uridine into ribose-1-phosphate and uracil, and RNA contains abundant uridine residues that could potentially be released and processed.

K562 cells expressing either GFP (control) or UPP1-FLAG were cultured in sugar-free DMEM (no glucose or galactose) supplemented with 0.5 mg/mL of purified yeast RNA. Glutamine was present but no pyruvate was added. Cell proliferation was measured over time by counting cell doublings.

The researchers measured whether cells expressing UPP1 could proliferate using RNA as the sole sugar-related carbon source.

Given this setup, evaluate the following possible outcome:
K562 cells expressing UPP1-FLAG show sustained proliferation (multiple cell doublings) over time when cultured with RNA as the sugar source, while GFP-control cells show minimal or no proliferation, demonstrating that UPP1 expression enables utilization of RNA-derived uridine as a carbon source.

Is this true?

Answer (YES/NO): YES